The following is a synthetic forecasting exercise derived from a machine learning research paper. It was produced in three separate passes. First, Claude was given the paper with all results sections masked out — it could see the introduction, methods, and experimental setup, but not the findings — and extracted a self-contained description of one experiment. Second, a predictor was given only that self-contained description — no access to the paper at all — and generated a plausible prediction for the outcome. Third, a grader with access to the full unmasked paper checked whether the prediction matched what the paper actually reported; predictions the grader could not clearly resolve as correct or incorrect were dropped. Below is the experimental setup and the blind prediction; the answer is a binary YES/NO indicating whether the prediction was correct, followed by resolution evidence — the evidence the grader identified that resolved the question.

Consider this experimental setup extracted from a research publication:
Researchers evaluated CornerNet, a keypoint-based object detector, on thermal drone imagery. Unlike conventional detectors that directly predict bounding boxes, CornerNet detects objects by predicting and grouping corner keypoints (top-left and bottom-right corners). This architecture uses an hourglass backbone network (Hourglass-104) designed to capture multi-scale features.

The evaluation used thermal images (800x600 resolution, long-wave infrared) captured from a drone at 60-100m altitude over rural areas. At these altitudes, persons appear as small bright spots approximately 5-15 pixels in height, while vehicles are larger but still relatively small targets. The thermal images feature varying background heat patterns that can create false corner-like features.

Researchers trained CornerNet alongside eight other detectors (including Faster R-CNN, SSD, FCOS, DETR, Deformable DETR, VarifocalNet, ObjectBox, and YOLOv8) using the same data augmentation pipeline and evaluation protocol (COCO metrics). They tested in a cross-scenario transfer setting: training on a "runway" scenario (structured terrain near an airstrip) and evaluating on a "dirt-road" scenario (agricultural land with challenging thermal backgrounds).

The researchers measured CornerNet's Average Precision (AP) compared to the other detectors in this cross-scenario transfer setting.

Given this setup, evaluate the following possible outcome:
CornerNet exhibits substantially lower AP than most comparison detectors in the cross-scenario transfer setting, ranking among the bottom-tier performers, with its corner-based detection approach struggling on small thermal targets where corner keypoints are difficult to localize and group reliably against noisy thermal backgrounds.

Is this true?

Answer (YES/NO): YES